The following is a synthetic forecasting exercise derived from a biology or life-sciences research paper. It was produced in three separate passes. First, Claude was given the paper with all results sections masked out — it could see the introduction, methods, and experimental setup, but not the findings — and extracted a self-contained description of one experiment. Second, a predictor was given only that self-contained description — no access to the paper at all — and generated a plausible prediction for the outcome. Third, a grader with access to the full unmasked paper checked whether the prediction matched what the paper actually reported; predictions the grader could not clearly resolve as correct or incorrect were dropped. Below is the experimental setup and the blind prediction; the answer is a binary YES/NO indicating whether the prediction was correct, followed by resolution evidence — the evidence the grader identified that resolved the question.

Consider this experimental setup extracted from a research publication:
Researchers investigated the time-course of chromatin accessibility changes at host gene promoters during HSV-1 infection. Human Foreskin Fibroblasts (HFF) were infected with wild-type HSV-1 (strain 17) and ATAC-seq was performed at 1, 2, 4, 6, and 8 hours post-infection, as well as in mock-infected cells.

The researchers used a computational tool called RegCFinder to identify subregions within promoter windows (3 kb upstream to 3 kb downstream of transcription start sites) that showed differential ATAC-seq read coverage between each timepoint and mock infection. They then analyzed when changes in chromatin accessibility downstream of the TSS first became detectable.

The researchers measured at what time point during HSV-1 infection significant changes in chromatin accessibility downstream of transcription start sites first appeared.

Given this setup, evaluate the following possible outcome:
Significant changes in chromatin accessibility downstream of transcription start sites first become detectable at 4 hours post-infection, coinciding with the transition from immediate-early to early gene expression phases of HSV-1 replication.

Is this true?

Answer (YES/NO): YES